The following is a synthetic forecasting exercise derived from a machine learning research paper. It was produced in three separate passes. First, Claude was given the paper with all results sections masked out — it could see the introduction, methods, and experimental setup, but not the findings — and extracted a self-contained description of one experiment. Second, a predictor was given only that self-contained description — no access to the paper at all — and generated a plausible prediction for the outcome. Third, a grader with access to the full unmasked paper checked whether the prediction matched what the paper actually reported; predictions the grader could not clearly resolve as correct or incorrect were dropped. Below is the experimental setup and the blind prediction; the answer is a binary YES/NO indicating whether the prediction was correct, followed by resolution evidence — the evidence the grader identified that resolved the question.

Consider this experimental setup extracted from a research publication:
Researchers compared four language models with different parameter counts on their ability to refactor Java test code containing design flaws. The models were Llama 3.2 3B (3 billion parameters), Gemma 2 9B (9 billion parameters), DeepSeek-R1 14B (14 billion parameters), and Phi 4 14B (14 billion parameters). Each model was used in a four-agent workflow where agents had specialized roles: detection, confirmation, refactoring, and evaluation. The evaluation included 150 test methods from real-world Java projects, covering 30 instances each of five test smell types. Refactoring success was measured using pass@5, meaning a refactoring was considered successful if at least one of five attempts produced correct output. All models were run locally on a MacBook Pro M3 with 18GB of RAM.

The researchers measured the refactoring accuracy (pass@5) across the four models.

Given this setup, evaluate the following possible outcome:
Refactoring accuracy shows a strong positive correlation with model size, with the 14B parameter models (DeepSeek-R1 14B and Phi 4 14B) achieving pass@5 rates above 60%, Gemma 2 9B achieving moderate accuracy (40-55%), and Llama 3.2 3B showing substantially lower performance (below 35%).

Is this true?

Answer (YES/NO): NO